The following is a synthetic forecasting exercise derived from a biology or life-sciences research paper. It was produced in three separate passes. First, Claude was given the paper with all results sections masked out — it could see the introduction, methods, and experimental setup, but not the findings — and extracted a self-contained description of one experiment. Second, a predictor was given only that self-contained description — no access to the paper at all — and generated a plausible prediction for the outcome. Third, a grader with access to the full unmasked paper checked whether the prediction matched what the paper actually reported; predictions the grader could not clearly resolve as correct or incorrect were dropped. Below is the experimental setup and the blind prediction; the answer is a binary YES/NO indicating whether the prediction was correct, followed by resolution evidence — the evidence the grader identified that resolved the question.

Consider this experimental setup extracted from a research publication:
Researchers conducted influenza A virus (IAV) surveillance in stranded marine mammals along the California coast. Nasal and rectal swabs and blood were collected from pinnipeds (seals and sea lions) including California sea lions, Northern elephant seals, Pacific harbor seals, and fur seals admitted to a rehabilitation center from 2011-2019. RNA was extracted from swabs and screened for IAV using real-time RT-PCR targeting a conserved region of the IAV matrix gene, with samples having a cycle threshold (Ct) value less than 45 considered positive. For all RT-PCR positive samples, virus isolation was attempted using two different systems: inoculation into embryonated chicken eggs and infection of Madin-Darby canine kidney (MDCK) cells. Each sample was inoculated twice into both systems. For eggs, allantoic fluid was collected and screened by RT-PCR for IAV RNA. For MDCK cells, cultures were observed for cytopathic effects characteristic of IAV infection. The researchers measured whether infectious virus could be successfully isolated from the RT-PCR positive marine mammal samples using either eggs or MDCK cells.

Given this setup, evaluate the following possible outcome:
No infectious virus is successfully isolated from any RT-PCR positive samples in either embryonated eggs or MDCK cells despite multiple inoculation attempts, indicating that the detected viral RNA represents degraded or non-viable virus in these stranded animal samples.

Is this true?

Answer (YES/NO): YES